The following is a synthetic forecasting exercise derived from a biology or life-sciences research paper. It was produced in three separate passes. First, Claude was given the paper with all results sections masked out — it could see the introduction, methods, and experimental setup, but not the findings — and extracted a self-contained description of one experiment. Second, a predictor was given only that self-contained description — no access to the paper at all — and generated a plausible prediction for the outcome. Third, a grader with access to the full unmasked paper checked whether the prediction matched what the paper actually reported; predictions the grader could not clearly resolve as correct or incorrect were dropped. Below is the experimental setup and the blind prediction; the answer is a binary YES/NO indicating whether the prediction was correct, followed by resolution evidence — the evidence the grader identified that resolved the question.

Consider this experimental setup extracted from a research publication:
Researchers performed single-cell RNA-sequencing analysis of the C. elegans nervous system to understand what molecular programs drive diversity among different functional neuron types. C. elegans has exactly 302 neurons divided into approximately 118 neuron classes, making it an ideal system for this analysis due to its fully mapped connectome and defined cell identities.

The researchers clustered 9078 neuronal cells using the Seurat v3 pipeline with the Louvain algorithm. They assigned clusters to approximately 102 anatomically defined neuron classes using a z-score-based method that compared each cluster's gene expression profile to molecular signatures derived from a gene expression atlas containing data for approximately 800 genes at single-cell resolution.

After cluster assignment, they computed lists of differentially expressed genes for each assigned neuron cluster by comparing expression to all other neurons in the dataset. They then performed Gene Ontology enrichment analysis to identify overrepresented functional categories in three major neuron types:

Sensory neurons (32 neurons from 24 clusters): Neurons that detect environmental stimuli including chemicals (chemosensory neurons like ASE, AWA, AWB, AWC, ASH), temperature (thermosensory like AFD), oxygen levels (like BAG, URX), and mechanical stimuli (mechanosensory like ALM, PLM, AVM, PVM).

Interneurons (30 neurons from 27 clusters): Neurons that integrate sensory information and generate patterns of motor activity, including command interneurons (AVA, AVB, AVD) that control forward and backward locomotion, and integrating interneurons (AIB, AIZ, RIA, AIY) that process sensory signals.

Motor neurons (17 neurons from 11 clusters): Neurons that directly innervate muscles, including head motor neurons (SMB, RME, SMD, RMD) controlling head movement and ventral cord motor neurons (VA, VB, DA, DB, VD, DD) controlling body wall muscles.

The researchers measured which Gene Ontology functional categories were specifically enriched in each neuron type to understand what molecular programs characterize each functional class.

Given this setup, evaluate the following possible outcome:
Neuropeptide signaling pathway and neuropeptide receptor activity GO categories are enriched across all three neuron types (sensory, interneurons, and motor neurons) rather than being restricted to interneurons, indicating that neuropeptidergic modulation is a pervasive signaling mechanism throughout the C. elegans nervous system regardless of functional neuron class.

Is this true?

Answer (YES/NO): NO